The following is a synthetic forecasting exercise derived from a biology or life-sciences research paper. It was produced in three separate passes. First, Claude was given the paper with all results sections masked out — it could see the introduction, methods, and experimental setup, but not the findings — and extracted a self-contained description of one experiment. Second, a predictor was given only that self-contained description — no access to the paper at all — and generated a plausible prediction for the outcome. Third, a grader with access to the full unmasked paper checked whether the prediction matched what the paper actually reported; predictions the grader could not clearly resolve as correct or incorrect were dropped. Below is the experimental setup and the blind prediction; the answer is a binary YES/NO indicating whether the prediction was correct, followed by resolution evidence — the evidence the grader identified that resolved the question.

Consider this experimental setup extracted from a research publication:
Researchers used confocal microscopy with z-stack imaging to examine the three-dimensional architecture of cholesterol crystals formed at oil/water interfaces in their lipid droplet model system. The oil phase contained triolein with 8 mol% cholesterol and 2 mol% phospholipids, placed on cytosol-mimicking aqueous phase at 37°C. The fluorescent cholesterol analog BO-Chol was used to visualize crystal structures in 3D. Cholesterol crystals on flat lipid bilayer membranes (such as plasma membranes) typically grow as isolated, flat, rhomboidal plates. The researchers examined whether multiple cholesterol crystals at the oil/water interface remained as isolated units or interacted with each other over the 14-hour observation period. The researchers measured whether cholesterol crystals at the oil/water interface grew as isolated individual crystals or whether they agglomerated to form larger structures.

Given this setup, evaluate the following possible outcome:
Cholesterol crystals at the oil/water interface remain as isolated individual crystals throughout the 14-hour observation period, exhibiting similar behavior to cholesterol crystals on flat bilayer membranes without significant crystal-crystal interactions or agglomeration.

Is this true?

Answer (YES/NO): NO